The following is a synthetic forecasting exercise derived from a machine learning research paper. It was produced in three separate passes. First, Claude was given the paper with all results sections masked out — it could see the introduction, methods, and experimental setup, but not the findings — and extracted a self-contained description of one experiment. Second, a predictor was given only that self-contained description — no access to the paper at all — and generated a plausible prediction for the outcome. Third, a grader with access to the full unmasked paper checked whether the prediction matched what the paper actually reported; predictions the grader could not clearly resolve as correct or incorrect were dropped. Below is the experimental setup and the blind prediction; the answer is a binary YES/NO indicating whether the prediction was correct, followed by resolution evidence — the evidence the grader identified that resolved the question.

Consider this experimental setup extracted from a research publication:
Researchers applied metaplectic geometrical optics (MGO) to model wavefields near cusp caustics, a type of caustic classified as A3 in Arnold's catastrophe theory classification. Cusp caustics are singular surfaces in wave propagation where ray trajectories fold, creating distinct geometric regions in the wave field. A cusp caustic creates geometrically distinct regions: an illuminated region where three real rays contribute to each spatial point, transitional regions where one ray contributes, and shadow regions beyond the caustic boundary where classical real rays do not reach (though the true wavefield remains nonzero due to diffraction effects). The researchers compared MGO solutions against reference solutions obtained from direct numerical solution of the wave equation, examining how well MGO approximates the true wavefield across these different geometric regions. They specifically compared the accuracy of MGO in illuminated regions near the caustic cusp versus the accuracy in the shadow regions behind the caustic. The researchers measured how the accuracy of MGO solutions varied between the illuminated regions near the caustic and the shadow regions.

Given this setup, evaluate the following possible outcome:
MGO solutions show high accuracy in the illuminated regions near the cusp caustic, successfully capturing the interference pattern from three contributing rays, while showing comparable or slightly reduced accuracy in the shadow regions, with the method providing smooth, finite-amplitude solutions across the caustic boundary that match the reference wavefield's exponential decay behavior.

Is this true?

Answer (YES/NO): NO